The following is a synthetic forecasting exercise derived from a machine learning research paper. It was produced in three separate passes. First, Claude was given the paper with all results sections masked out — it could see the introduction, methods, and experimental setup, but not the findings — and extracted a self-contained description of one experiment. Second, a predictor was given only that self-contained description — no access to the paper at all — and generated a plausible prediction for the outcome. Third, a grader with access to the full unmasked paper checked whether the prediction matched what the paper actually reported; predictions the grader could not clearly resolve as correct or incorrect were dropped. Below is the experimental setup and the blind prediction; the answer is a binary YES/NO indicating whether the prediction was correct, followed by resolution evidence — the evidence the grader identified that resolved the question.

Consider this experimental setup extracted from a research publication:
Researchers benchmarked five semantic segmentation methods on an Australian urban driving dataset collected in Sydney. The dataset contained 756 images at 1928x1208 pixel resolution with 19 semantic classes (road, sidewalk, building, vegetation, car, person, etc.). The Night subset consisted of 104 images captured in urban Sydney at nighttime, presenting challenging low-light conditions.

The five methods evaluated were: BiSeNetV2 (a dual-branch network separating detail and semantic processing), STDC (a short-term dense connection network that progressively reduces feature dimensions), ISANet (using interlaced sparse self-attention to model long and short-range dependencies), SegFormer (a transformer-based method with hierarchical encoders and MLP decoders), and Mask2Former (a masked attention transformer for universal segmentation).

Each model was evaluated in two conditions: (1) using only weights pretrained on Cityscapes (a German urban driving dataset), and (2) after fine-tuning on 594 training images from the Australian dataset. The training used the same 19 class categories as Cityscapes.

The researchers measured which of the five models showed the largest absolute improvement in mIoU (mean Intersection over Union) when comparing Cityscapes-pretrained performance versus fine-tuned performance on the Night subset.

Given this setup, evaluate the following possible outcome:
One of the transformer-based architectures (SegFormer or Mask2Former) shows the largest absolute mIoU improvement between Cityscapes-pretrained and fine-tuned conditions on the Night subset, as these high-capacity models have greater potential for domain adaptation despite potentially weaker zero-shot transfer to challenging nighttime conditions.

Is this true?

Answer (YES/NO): NO